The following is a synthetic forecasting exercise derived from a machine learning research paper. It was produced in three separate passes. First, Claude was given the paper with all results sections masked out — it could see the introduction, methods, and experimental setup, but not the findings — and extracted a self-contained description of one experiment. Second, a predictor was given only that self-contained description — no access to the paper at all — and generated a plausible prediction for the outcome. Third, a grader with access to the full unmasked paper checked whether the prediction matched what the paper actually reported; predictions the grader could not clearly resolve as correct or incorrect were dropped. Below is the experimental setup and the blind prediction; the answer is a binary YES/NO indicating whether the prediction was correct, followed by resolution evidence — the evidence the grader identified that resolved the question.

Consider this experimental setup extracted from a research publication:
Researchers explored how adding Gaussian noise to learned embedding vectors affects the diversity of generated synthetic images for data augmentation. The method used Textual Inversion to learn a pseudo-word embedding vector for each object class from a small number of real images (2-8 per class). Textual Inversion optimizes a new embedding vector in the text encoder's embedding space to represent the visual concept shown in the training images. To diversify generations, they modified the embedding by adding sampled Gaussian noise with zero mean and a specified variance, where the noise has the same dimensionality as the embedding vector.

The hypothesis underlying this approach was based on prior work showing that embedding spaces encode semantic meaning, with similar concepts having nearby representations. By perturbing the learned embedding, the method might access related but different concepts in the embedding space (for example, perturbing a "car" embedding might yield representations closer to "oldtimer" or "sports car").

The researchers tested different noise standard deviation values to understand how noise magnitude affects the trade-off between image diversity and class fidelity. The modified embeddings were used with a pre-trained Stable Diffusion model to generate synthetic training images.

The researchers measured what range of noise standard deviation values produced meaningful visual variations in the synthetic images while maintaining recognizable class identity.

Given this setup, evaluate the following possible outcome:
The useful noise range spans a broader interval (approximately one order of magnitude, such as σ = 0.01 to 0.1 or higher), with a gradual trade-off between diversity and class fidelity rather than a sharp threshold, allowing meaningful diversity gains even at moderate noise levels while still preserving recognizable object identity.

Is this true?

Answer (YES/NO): NO